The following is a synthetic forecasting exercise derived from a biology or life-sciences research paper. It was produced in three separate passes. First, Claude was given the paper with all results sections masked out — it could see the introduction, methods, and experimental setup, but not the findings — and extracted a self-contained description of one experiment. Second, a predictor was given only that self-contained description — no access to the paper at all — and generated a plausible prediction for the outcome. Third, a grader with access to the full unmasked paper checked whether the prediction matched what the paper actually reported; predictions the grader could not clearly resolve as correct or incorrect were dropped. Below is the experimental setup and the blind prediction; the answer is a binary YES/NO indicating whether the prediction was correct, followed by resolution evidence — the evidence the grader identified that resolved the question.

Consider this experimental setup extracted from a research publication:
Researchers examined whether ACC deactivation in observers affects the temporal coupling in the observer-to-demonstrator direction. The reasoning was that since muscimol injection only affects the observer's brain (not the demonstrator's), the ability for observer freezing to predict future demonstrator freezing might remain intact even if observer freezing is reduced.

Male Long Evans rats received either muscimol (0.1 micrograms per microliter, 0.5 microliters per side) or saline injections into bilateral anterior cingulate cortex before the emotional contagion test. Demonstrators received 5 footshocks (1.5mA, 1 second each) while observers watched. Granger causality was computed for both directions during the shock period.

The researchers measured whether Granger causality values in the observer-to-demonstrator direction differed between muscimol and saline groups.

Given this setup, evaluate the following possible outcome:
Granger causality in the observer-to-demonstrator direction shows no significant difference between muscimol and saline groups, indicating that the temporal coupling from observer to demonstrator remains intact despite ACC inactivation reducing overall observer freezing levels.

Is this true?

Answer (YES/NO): YES